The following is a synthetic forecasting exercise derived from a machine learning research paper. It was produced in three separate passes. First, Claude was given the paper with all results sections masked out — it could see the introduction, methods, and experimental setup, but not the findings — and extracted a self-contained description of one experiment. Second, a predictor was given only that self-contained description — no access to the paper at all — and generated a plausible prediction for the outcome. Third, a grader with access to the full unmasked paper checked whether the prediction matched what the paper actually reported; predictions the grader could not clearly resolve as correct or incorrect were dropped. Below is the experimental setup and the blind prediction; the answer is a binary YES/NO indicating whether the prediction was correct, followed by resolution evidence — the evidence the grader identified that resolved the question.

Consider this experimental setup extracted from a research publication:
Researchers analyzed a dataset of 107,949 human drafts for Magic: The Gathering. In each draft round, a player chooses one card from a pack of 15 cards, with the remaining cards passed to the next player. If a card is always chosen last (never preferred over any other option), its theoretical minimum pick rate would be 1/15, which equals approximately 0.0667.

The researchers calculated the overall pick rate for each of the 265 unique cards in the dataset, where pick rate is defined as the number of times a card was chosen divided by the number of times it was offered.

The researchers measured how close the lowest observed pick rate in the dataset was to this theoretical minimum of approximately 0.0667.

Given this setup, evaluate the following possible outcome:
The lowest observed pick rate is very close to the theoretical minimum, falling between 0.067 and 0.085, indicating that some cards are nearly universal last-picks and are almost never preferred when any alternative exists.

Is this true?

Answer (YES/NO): YES